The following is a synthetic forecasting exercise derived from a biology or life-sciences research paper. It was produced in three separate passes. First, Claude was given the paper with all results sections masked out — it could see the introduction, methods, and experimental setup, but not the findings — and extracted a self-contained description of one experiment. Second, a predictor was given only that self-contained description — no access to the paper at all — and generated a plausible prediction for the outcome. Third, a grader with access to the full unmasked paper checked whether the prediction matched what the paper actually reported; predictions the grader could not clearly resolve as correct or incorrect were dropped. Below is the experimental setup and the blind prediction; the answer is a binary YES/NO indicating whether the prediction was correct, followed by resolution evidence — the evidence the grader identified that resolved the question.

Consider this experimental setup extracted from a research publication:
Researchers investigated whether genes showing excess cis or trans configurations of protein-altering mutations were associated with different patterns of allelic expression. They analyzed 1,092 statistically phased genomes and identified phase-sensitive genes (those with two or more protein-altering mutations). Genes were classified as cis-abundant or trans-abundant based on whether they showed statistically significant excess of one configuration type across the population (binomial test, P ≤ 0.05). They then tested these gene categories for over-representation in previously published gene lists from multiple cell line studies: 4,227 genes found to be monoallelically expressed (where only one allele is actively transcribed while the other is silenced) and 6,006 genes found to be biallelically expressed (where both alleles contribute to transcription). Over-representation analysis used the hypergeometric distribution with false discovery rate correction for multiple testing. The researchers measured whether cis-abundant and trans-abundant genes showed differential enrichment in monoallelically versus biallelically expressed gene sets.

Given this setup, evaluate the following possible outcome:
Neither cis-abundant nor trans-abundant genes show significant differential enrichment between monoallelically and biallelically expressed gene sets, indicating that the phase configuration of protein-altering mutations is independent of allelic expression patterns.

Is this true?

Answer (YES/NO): NO